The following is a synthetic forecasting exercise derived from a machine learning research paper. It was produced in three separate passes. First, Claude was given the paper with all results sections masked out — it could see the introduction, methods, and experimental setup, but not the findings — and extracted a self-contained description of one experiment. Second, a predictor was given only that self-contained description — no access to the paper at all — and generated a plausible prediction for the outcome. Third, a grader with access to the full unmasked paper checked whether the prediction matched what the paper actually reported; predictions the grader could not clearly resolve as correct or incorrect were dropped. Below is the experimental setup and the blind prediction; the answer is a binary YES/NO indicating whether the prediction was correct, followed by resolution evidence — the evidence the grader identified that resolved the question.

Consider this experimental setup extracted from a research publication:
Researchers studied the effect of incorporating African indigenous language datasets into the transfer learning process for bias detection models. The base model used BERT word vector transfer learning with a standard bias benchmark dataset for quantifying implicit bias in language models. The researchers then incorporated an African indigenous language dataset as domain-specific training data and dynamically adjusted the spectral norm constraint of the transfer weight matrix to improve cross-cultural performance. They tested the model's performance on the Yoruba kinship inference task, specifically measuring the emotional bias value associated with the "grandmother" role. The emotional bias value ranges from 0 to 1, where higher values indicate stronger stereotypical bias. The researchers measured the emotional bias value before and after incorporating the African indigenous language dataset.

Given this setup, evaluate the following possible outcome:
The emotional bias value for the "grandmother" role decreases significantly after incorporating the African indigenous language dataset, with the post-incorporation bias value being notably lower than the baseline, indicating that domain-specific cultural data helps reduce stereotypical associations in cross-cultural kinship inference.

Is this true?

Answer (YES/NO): YES